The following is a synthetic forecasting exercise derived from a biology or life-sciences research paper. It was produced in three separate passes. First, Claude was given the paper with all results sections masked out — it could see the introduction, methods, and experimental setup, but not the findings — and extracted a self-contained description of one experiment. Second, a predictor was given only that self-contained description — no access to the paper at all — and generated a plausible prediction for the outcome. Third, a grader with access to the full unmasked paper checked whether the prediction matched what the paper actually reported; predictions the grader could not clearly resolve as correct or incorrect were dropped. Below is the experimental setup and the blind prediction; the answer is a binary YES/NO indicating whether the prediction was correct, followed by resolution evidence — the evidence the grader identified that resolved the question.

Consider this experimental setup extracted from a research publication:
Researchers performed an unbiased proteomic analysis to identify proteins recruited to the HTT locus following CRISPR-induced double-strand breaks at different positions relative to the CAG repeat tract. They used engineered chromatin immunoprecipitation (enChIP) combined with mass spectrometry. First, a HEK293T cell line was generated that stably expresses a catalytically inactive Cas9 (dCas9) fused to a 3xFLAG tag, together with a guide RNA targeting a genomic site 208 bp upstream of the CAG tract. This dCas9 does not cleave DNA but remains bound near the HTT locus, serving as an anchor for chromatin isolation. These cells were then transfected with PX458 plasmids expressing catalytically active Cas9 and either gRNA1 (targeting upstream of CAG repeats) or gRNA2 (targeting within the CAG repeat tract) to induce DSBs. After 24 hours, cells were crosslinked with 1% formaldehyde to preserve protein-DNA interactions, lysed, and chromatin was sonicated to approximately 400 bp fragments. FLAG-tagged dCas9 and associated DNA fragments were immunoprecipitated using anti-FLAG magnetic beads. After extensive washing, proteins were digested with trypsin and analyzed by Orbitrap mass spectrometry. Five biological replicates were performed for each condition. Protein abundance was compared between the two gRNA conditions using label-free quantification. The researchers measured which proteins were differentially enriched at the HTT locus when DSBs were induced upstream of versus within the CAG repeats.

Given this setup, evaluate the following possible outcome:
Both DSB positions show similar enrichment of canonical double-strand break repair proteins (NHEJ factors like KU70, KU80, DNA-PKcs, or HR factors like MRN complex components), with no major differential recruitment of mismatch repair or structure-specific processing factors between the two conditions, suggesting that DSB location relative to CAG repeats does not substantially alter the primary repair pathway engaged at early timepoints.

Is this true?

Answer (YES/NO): NO